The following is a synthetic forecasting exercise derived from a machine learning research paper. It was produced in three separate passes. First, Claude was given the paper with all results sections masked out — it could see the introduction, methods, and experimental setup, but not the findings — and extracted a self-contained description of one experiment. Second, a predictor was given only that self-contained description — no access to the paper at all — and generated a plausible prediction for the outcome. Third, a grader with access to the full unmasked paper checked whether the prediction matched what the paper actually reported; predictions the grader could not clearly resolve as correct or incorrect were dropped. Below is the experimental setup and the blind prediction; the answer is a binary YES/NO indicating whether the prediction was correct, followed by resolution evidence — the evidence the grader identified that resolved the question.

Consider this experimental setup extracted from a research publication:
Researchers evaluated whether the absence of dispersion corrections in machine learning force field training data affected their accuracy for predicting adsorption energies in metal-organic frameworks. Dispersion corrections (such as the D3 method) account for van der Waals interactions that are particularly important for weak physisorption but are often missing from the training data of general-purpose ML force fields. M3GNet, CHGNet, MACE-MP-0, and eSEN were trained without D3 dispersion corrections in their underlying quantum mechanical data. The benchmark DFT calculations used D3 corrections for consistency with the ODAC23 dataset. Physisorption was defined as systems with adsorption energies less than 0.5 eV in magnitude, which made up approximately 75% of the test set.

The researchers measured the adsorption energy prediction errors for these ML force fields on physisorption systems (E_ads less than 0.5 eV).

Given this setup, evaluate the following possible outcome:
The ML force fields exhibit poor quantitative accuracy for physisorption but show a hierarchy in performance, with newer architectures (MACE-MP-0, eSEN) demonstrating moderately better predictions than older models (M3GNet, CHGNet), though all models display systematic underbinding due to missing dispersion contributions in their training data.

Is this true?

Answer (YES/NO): NO